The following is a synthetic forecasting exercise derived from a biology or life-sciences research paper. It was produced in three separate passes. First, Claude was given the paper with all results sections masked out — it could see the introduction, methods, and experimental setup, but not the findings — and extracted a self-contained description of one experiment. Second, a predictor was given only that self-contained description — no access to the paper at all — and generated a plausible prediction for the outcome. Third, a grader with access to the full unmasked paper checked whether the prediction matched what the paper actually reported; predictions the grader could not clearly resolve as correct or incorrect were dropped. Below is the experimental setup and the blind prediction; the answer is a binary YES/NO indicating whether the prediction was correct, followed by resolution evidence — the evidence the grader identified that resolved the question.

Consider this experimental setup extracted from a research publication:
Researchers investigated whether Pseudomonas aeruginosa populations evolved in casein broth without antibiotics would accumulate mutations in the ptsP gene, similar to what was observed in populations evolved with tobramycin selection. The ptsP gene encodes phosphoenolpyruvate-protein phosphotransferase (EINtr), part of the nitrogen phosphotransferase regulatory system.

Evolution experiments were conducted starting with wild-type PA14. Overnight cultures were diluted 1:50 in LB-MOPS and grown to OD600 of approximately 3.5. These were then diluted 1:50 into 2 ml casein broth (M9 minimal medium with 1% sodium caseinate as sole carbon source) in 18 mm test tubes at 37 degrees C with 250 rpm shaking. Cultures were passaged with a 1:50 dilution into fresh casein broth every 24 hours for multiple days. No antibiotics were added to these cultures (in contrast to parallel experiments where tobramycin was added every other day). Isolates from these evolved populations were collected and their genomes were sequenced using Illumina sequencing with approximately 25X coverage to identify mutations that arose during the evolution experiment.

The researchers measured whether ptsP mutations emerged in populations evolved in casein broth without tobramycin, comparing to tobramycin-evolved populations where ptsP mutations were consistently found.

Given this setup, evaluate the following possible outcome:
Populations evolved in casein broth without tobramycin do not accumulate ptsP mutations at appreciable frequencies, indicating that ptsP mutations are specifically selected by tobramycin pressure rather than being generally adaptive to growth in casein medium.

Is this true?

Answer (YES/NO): YES